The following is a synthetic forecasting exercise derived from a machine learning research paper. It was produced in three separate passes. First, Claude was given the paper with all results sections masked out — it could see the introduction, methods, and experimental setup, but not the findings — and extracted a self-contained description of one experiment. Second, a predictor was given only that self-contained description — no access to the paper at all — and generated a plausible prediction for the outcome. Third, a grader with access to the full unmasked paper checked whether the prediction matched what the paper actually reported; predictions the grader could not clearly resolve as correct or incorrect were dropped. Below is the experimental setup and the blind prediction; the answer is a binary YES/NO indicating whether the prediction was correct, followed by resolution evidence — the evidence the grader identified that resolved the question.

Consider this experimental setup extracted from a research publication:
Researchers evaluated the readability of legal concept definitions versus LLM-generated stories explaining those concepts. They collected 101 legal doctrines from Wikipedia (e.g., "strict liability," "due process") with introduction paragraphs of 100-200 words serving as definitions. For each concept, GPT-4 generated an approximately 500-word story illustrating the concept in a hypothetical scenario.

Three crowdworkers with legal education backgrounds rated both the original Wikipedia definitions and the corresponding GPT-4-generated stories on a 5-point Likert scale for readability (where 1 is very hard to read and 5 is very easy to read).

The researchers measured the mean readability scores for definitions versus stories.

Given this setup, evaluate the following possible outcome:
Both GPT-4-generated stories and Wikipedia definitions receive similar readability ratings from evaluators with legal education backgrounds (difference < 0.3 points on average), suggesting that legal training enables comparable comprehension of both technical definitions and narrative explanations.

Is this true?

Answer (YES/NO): NO